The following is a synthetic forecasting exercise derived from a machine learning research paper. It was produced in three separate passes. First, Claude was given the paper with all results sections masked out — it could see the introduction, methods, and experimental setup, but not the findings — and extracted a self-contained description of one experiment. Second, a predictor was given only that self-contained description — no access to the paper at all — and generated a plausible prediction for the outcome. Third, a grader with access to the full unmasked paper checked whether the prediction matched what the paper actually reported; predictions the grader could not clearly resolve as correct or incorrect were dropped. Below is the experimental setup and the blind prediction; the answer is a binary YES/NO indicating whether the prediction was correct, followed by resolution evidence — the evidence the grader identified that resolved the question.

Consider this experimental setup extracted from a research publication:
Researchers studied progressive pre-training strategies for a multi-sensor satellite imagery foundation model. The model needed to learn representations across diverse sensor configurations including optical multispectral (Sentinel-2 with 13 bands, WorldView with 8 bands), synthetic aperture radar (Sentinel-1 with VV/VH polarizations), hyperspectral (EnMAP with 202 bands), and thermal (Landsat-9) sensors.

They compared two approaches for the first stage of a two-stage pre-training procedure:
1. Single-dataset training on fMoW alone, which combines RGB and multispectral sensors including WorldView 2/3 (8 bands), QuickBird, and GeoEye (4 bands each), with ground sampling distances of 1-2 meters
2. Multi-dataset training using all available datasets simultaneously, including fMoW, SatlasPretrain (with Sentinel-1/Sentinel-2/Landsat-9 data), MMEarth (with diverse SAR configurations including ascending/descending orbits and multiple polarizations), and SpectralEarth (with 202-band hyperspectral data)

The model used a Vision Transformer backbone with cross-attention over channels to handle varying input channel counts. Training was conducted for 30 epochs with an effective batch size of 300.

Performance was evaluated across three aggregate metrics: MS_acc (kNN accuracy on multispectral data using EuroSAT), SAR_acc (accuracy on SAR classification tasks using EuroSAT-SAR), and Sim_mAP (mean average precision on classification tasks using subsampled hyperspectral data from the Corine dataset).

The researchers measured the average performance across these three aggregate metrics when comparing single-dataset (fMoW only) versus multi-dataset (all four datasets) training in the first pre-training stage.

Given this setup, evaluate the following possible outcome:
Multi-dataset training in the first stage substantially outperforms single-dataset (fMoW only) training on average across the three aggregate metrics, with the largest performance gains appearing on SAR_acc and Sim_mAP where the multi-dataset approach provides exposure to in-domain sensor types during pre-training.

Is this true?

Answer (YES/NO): NO